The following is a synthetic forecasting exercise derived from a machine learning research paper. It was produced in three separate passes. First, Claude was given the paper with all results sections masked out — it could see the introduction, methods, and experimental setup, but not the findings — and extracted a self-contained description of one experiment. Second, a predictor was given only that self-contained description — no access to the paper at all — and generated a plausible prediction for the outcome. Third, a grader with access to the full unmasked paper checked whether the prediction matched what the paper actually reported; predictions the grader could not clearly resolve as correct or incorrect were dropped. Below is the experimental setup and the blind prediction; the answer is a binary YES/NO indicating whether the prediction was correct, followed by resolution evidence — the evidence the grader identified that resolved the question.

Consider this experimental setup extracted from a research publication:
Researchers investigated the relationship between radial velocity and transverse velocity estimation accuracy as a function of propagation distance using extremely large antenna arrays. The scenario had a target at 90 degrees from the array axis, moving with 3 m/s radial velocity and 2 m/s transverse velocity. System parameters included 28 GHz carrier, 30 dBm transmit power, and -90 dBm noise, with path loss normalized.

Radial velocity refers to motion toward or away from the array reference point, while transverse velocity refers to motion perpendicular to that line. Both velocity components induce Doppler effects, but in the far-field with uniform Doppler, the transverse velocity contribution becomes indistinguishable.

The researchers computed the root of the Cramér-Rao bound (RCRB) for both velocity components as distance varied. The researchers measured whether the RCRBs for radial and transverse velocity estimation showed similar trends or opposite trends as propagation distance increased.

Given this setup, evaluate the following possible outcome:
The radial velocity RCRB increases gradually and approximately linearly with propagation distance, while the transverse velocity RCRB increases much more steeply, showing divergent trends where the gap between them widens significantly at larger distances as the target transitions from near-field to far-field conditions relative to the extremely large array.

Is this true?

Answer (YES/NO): NO